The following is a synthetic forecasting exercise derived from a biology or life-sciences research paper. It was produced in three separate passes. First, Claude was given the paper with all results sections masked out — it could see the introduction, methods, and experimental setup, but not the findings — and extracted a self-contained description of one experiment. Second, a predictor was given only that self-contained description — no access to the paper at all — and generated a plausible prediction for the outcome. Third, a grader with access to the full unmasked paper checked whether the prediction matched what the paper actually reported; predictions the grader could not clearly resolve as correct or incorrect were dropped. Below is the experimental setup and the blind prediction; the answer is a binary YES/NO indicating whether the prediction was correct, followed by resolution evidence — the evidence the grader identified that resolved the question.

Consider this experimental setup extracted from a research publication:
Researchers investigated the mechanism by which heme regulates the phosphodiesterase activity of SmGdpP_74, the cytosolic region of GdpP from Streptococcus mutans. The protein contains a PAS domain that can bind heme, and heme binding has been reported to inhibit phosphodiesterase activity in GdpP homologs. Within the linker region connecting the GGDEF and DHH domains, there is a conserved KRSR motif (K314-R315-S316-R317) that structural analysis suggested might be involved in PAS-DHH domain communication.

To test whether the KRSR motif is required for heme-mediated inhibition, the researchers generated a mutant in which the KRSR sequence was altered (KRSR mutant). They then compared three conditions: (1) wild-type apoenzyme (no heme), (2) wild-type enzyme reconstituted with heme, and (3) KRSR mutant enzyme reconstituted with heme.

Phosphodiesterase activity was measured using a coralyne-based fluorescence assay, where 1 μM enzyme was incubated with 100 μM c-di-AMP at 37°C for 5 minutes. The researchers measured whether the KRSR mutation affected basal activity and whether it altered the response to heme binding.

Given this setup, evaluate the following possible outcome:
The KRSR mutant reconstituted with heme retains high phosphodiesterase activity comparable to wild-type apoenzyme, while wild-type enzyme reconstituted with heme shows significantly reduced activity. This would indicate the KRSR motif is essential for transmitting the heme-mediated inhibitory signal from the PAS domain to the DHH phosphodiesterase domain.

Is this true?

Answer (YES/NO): YES